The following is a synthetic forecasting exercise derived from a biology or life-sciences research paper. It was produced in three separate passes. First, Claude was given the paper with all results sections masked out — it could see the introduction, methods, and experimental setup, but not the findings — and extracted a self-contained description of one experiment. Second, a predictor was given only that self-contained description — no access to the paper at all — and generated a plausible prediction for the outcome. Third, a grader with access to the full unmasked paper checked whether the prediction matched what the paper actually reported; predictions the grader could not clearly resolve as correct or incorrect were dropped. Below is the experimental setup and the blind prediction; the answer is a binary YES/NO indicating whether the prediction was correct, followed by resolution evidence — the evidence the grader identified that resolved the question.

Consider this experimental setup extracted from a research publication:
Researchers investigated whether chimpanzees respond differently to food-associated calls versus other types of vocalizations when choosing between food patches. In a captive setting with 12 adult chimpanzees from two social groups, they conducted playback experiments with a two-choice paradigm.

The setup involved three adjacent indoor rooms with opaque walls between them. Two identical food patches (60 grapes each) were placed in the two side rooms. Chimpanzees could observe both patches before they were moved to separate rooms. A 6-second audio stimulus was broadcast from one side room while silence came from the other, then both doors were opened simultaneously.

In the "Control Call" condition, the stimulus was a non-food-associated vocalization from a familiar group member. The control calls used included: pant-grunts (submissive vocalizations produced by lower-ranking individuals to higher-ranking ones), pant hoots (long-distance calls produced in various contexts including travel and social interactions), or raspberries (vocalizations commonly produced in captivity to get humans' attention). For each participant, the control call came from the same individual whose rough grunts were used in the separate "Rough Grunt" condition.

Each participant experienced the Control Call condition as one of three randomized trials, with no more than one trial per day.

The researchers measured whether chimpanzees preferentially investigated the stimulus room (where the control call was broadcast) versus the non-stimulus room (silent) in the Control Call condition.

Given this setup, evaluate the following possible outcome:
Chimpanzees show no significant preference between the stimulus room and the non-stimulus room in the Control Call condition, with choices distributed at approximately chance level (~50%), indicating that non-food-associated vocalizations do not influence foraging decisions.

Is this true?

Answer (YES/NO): YES